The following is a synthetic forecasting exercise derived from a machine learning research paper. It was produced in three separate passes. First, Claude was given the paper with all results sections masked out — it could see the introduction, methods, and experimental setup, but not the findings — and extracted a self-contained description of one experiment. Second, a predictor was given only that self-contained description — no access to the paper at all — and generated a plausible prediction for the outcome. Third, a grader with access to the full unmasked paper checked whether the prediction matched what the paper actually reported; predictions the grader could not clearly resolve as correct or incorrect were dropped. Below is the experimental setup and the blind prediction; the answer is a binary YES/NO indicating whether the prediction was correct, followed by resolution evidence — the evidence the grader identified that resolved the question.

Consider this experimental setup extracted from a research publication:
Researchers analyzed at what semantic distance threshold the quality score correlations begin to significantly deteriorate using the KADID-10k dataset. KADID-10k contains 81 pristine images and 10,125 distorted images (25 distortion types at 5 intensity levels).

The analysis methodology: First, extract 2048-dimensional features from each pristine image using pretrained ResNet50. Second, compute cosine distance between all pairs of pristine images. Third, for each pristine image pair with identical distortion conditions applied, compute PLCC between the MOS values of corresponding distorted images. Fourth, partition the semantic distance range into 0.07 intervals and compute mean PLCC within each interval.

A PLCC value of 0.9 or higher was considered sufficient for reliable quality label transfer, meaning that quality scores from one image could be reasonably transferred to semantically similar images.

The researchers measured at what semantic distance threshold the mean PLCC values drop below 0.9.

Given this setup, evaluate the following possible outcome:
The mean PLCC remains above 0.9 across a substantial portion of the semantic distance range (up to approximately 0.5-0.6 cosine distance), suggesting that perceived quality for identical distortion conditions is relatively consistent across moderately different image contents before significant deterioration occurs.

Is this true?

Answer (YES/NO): NO